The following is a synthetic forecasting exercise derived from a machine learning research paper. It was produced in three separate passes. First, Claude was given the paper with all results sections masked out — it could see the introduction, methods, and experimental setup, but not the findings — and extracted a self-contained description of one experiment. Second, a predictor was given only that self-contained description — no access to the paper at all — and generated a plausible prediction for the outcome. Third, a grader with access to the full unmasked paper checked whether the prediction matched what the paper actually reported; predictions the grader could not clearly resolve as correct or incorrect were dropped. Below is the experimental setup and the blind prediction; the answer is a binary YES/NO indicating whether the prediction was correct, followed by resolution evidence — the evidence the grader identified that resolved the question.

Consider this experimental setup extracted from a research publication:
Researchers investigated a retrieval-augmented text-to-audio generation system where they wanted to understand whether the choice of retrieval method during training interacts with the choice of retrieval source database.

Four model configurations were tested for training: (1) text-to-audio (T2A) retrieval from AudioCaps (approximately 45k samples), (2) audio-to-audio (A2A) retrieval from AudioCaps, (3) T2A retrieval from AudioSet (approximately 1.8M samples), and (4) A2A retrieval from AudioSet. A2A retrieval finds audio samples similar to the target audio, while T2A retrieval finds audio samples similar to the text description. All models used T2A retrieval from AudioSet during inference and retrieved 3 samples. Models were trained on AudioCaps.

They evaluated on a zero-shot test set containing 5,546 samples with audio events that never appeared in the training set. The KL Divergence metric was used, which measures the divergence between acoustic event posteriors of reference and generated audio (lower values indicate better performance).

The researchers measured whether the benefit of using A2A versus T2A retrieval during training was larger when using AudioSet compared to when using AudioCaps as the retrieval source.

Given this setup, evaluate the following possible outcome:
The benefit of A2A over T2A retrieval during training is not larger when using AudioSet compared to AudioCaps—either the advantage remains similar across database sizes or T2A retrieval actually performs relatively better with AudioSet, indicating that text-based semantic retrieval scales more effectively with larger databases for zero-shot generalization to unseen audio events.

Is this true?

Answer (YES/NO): NO